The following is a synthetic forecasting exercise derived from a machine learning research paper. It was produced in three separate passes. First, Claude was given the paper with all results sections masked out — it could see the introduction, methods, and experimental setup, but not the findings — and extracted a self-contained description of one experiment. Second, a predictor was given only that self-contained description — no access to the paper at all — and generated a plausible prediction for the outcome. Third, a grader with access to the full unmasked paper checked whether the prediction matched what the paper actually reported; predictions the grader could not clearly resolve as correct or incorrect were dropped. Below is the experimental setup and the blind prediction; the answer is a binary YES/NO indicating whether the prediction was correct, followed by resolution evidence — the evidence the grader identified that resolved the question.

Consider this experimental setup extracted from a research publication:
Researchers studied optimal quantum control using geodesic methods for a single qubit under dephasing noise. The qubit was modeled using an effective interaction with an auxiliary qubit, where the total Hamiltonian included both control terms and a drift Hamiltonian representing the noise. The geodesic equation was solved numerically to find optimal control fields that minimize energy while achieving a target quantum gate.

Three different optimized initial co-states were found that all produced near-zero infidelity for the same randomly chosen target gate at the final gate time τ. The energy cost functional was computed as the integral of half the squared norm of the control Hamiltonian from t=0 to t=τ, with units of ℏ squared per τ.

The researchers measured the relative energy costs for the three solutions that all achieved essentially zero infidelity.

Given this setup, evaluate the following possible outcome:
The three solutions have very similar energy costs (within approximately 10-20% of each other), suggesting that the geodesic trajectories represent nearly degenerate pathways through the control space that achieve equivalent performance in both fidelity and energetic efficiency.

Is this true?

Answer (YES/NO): NO